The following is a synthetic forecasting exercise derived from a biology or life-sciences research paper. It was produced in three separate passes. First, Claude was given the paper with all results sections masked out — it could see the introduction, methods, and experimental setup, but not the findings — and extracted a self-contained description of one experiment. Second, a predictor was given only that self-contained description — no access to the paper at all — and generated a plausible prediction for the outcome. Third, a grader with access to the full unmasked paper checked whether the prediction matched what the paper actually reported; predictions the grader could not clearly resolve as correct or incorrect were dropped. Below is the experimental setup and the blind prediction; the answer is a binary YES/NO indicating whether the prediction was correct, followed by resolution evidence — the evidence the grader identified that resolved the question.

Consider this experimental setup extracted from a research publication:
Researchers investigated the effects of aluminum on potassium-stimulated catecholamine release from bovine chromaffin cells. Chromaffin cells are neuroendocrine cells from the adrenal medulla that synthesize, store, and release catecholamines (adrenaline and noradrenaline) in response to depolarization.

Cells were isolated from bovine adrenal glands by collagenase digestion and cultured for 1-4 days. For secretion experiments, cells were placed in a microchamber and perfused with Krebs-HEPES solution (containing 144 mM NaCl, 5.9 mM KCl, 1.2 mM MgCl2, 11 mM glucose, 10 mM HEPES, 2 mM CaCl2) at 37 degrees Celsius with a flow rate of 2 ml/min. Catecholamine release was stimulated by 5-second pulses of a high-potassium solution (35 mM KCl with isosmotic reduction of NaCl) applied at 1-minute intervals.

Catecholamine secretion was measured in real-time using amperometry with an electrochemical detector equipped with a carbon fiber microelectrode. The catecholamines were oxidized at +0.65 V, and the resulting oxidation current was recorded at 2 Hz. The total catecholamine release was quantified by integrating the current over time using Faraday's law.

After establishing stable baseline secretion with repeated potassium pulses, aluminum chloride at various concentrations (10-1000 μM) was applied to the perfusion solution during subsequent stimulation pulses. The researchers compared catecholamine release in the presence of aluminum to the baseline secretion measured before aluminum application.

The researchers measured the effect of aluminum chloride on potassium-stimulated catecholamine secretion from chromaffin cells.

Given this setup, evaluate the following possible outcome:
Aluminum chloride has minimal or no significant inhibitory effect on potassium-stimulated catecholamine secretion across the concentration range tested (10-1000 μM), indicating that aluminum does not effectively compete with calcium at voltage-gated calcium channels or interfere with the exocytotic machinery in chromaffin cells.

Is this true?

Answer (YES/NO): NO